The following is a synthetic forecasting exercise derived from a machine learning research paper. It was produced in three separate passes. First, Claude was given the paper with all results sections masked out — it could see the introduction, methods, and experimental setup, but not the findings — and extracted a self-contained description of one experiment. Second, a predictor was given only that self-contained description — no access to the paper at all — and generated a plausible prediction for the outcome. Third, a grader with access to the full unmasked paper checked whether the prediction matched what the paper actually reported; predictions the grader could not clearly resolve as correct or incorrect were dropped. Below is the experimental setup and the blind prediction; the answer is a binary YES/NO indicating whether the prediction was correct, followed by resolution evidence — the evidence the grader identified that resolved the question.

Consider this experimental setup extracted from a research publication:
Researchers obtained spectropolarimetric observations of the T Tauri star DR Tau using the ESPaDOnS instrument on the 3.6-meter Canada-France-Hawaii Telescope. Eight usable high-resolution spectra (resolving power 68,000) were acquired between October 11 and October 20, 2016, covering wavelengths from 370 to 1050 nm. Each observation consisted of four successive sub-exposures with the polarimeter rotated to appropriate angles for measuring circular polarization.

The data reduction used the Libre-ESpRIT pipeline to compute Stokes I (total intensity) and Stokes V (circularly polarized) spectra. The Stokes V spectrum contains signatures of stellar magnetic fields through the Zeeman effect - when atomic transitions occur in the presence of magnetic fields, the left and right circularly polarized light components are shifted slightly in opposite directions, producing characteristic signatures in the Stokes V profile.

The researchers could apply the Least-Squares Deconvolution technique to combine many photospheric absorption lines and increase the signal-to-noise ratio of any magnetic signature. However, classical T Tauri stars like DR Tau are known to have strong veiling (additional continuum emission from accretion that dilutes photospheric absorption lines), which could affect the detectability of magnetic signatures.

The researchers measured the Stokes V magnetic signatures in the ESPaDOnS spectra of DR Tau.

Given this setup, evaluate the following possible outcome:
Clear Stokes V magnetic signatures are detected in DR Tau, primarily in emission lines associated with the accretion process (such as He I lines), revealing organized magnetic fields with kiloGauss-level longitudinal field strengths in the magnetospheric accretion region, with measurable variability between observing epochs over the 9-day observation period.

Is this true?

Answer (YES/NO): NO